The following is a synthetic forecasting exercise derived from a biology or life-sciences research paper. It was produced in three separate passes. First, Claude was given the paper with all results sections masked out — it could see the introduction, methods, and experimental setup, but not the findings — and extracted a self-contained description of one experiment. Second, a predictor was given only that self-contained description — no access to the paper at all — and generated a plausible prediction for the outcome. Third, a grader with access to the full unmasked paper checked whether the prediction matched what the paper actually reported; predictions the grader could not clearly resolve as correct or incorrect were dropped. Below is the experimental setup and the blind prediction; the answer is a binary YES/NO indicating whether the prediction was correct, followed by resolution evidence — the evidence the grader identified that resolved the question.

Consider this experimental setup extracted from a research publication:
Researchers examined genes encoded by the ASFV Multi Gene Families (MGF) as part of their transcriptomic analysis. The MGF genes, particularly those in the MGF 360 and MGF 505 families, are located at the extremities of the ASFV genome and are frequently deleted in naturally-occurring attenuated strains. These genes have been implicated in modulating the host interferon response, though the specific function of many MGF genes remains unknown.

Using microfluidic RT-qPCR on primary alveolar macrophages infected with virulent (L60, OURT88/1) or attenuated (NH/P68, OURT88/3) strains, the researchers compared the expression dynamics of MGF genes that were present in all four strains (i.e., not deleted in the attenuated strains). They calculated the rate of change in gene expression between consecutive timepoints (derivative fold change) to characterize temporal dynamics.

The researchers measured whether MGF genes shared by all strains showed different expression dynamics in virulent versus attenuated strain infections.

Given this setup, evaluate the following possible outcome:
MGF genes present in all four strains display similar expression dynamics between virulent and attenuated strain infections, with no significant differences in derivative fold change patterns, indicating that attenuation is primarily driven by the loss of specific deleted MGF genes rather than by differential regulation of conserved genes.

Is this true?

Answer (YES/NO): NO